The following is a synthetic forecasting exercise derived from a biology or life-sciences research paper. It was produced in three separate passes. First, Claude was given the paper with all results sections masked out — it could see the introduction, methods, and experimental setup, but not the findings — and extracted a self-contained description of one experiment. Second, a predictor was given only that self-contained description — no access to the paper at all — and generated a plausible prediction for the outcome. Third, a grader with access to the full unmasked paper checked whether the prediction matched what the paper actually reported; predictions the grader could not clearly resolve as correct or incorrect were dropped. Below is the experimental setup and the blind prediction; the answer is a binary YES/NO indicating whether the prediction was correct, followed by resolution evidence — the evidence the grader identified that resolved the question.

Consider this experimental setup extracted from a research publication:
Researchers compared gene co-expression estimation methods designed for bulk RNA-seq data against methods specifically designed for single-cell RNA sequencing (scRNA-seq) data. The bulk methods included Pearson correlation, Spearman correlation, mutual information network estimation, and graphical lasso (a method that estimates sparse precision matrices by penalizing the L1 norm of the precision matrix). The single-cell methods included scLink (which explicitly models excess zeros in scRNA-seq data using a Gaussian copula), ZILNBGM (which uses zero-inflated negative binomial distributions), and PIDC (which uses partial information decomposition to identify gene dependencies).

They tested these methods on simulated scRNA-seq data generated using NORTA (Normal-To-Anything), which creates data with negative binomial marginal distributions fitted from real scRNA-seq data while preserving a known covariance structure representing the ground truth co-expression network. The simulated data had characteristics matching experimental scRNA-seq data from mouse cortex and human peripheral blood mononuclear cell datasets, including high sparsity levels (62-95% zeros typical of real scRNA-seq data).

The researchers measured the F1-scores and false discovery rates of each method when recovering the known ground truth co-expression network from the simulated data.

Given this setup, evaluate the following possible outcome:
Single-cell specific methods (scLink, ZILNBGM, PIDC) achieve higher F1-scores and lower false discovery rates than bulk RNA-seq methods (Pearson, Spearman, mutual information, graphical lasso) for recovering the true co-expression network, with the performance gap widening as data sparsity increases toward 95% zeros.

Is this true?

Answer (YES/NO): NO